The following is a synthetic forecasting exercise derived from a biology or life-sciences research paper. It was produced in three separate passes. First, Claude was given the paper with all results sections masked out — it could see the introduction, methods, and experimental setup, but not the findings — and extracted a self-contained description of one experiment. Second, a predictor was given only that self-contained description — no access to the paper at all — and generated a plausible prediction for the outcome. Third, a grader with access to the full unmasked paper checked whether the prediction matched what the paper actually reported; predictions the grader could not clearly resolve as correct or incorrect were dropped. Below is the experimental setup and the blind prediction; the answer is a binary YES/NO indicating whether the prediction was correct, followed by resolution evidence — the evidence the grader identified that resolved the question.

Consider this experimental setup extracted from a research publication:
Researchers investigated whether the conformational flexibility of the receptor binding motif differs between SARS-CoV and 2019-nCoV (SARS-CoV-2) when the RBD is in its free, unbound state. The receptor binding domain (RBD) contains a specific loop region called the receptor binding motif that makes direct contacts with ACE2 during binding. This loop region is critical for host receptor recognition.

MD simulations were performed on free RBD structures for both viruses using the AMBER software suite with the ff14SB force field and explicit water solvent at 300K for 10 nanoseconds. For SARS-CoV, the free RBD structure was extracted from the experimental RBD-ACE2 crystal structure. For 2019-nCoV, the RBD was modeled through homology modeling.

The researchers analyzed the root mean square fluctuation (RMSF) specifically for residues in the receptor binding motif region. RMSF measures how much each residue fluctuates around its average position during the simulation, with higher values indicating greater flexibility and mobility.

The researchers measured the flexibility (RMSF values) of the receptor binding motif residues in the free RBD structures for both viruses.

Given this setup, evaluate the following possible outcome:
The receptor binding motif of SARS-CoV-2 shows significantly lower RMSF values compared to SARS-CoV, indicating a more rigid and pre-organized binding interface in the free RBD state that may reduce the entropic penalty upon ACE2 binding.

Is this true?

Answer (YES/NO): NO